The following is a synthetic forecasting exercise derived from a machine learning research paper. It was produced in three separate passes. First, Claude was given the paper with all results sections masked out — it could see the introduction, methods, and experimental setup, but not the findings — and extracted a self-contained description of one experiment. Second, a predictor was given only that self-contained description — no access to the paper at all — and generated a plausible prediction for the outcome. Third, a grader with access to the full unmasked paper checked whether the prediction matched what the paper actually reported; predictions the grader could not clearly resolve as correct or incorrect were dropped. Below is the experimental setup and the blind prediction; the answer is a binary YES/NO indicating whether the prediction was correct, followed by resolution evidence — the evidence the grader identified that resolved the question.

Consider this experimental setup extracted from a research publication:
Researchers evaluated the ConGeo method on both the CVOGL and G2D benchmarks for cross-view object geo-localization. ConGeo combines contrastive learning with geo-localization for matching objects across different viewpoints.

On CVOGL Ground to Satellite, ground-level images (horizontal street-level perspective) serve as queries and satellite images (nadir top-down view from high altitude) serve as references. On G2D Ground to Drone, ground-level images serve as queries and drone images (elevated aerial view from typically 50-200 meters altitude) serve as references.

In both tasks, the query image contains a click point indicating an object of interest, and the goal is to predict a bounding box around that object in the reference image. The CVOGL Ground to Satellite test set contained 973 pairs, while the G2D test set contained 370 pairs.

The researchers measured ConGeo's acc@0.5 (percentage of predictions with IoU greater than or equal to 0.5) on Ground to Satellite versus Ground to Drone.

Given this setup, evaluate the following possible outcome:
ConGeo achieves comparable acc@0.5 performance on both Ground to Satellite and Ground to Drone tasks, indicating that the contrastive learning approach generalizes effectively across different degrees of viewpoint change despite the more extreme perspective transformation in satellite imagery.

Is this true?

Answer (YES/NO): NO